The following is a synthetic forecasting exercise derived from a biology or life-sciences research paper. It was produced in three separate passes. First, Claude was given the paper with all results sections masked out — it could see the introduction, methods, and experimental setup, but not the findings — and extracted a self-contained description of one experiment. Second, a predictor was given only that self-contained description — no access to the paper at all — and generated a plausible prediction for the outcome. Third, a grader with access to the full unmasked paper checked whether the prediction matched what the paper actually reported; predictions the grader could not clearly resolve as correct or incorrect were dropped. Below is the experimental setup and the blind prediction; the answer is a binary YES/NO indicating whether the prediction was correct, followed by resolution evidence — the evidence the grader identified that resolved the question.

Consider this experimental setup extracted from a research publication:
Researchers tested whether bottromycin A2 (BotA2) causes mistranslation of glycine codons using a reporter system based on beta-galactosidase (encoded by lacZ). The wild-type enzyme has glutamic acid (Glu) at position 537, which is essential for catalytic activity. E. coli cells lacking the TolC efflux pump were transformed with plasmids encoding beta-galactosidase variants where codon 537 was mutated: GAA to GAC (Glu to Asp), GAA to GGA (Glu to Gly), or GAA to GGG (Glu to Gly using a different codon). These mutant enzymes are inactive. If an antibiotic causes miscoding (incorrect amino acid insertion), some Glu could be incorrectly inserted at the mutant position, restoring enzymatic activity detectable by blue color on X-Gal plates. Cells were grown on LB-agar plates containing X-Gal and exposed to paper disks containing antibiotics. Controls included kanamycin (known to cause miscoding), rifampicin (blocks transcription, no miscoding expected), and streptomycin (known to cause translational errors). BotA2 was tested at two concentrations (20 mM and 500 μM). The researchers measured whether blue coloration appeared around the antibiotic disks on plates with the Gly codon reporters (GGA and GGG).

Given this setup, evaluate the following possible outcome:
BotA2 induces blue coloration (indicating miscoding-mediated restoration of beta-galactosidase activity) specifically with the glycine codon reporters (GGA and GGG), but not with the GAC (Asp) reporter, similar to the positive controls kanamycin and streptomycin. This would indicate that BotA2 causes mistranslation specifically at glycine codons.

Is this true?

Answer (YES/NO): NO